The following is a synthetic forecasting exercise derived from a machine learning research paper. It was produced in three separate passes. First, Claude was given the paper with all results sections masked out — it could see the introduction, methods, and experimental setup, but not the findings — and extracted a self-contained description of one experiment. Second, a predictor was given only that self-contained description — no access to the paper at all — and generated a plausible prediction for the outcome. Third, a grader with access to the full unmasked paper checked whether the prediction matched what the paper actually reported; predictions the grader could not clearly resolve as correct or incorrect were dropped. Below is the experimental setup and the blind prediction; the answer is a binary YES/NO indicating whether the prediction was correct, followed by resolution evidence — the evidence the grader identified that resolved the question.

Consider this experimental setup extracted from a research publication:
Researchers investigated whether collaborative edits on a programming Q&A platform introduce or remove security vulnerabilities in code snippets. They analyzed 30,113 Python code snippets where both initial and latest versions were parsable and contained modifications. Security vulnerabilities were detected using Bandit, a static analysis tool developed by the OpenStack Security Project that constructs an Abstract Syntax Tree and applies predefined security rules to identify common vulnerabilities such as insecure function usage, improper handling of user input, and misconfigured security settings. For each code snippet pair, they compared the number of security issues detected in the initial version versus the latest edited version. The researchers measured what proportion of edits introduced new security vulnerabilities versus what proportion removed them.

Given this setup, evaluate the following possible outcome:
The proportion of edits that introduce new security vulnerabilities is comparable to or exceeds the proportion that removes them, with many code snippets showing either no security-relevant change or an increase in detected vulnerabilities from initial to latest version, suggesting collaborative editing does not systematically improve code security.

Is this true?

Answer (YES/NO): YES